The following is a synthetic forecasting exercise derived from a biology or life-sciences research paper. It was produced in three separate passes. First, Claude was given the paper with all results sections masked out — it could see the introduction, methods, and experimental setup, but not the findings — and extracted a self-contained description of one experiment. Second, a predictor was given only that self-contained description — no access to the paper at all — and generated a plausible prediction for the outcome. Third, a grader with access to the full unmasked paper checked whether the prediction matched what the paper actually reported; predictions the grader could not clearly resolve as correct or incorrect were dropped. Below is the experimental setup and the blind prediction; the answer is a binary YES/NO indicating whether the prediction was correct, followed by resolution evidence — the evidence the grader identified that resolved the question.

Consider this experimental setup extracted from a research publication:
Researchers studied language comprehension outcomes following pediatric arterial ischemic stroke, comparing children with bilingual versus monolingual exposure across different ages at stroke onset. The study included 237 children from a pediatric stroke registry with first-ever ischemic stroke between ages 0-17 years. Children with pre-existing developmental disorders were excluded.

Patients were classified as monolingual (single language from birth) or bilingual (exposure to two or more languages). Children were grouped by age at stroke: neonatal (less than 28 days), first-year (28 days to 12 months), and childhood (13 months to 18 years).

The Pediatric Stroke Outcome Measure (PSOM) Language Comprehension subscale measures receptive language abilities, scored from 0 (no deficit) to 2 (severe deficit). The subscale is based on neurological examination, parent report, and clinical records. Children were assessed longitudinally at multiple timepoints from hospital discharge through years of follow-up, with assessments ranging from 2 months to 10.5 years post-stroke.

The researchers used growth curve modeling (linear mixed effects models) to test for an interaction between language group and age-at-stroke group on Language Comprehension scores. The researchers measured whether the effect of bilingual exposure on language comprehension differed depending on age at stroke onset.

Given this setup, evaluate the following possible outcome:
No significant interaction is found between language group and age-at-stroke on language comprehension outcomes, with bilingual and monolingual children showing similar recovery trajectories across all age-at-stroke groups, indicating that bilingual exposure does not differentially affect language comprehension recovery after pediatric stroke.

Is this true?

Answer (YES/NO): NO